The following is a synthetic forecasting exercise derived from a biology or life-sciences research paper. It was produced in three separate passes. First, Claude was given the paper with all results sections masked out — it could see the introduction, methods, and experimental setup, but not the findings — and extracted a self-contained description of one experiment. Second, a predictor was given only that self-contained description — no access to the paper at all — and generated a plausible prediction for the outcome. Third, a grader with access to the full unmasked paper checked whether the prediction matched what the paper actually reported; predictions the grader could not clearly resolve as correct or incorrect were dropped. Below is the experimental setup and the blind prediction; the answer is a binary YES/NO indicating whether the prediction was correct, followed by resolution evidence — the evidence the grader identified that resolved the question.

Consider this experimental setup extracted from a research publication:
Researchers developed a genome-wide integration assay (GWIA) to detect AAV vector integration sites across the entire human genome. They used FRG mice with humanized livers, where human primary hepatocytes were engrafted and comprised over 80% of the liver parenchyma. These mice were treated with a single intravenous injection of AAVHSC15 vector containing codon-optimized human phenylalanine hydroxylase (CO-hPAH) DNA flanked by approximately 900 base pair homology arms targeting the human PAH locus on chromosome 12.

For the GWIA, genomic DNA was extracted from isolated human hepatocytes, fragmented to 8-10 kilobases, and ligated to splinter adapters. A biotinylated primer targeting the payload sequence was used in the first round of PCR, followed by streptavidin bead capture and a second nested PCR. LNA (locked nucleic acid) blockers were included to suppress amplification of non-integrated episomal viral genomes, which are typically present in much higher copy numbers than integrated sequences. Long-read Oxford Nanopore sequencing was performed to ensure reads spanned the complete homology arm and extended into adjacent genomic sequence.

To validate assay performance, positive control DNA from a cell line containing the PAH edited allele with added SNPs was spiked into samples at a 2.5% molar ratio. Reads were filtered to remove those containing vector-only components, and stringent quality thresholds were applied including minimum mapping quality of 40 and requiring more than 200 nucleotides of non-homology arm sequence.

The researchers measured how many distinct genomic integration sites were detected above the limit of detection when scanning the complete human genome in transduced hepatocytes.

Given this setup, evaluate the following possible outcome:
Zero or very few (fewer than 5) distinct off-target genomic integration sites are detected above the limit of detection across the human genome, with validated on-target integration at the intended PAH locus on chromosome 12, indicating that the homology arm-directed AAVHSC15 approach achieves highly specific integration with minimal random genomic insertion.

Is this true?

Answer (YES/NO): YES